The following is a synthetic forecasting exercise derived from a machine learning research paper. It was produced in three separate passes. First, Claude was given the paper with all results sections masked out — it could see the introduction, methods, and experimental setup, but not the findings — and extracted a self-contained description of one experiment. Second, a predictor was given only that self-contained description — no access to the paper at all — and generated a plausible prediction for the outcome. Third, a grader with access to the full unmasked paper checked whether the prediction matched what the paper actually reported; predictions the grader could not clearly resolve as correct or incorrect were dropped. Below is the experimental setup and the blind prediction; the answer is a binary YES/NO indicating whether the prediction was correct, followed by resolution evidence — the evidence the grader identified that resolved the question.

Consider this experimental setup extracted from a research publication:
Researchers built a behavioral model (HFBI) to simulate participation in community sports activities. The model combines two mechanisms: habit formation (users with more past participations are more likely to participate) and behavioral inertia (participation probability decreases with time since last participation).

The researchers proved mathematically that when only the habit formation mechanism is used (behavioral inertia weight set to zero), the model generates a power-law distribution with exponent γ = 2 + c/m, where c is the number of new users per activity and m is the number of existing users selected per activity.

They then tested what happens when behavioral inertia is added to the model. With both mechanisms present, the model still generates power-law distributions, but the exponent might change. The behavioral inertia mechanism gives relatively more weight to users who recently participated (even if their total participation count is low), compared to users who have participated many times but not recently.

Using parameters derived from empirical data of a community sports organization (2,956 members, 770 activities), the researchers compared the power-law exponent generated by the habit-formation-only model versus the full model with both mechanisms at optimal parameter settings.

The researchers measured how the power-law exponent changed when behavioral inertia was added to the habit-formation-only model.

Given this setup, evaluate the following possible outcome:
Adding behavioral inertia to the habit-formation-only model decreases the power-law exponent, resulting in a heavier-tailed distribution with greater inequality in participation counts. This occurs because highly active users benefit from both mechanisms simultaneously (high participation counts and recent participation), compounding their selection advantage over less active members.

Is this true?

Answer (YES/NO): YES